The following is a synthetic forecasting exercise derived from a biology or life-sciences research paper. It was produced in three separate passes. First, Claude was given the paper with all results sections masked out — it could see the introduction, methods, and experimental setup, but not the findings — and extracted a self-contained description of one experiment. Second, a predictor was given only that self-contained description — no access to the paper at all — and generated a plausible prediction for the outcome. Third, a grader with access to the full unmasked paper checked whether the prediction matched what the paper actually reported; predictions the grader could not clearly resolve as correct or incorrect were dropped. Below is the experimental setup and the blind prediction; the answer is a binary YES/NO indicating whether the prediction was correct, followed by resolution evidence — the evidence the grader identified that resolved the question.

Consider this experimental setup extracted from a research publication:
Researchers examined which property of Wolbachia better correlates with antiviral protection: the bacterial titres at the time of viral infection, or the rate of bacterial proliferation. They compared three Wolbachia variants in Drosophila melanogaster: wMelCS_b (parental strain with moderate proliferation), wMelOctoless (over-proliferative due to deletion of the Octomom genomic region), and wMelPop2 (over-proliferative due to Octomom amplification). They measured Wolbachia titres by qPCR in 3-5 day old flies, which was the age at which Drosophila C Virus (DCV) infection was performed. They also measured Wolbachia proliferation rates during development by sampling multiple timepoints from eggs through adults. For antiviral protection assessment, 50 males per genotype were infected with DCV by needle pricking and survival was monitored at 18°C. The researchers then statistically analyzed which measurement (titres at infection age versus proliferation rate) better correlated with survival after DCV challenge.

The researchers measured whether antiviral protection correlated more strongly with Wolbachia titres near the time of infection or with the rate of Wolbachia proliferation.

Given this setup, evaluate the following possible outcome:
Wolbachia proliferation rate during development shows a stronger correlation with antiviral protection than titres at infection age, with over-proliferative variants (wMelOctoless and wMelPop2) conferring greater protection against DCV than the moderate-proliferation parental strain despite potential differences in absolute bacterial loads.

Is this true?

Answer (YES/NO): NO